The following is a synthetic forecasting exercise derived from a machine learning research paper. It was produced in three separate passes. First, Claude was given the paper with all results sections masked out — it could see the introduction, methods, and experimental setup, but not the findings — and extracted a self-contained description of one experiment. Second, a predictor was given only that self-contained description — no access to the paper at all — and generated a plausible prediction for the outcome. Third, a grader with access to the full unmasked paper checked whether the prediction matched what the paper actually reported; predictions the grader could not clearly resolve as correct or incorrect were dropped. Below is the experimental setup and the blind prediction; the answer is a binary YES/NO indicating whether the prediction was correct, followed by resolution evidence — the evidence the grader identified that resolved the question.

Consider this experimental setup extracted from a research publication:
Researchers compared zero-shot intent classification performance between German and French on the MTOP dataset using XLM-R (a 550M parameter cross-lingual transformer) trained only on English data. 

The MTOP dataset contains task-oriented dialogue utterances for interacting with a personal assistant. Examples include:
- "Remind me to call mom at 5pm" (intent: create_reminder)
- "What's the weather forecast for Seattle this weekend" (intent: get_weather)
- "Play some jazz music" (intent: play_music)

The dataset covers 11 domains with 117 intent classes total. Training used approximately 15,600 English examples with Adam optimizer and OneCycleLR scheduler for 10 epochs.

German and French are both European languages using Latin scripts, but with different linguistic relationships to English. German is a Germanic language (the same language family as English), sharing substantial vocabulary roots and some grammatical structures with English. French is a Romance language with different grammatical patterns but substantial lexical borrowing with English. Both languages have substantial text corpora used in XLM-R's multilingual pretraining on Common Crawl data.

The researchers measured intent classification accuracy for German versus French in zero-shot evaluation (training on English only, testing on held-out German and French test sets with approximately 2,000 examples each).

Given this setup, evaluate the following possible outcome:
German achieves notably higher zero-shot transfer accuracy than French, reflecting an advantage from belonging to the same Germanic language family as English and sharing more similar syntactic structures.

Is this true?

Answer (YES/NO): NO